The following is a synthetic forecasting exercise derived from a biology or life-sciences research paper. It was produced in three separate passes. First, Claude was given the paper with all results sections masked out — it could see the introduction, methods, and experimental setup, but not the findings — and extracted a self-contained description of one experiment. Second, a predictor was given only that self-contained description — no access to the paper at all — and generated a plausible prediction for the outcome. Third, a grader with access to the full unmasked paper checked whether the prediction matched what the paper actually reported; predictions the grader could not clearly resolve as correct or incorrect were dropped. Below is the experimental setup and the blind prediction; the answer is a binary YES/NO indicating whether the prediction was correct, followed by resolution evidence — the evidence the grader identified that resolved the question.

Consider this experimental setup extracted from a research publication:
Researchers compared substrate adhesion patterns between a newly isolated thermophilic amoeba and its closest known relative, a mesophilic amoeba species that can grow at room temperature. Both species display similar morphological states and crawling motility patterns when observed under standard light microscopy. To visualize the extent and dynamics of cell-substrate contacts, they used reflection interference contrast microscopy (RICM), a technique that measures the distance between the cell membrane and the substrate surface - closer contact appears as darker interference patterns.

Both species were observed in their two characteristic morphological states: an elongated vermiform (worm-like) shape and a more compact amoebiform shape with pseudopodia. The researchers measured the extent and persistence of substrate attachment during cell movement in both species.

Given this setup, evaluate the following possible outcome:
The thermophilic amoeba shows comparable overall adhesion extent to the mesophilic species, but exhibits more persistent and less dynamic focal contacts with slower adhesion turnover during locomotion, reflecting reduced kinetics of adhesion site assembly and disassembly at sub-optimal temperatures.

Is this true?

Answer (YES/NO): NO